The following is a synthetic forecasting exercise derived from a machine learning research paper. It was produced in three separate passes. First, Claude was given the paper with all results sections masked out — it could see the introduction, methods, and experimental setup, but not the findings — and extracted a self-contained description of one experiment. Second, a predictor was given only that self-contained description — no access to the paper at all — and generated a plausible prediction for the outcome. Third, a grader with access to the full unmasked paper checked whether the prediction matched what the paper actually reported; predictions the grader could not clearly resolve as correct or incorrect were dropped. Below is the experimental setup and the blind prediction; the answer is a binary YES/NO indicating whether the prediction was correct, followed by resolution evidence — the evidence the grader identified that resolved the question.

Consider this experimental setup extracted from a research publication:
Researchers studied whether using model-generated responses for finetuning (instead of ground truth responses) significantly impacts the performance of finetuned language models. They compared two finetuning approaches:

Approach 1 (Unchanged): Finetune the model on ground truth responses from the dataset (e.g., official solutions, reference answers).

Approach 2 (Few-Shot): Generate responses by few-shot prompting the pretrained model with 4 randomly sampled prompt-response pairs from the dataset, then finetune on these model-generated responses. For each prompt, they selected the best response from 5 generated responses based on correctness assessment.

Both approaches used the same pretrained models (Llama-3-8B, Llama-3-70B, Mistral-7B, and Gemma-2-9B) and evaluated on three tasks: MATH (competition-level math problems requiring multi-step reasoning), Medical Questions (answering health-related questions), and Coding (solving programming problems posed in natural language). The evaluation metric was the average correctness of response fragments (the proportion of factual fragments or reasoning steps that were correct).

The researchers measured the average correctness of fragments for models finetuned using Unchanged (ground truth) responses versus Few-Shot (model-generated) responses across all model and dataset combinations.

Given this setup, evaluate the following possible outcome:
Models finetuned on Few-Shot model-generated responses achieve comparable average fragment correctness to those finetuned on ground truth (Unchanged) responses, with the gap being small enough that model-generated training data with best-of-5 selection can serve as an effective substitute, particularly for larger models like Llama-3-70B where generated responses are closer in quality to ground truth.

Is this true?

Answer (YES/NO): NO